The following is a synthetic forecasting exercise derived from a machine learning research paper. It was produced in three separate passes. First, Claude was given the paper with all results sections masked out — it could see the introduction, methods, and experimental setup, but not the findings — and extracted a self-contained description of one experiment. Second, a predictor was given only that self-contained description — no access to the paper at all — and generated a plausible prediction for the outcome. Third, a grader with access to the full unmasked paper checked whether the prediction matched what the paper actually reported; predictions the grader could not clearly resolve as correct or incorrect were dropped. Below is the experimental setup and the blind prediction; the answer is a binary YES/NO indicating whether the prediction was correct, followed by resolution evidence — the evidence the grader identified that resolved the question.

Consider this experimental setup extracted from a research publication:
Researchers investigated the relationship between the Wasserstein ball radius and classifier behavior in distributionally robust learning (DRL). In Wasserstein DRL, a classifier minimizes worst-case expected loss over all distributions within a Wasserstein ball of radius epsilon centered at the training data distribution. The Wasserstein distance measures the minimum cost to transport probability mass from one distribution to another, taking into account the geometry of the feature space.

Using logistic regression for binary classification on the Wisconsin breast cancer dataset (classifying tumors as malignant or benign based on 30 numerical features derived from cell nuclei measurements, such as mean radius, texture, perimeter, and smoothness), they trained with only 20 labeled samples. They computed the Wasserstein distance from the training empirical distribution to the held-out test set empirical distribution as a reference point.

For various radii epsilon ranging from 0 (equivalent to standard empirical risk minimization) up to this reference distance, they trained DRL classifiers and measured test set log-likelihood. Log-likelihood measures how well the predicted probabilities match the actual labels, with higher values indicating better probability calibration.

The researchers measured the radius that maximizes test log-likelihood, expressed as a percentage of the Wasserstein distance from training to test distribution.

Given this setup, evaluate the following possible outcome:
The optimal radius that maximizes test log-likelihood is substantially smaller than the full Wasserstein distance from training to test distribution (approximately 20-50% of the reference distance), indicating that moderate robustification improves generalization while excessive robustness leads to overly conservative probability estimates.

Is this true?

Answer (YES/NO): NO